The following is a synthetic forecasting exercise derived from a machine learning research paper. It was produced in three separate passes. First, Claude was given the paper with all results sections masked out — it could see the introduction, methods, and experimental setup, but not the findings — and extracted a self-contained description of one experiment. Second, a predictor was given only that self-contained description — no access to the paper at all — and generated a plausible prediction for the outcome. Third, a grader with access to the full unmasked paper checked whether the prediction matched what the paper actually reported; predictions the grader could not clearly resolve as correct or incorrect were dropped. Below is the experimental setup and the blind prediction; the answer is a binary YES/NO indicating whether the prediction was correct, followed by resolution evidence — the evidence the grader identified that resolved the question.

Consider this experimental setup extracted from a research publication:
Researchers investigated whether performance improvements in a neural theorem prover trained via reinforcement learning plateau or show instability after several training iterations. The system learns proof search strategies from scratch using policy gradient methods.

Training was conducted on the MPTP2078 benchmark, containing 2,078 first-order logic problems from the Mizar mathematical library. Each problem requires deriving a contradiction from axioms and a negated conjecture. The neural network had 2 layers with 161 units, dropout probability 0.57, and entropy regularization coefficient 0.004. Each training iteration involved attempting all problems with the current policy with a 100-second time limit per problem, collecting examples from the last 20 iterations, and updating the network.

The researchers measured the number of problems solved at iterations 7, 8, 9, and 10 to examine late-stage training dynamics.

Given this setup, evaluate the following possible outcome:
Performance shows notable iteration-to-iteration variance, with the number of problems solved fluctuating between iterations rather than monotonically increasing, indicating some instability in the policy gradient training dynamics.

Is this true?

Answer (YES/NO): NO